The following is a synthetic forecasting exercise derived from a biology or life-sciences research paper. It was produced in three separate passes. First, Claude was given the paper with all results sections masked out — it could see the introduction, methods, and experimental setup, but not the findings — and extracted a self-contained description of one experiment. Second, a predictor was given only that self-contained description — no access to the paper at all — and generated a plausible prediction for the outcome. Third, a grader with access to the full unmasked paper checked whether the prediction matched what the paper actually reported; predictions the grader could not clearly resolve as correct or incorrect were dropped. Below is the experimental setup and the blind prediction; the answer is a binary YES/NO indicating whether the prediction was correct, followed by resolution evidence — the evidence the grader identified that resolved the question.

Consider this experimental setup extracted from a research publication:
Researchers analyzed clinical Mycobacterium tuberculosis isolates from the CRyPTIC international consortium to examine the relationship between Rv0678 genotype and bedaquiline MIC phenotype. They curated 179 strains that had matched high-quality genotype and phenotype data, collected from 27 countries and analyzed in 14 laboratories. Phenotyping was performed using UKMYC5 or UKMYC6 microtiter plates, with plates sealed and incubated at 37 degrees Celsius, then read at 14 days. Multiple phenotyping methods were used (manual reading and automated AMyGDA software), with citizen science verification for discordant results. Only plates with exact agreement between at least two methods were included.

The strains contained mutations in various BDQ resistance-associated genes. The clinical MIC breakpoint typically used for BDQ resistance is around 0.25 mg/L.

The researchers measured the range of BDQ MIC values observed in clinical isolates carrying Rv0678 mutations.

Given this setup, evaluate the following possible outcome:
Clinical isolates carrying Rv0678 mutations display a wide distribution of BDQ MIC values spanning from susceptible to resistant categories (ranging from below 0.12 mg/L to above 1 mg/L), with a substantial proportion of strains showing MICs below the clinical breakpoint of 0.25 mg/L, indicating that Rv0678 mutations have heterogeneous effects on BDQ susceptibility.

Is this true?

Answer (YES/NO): YES